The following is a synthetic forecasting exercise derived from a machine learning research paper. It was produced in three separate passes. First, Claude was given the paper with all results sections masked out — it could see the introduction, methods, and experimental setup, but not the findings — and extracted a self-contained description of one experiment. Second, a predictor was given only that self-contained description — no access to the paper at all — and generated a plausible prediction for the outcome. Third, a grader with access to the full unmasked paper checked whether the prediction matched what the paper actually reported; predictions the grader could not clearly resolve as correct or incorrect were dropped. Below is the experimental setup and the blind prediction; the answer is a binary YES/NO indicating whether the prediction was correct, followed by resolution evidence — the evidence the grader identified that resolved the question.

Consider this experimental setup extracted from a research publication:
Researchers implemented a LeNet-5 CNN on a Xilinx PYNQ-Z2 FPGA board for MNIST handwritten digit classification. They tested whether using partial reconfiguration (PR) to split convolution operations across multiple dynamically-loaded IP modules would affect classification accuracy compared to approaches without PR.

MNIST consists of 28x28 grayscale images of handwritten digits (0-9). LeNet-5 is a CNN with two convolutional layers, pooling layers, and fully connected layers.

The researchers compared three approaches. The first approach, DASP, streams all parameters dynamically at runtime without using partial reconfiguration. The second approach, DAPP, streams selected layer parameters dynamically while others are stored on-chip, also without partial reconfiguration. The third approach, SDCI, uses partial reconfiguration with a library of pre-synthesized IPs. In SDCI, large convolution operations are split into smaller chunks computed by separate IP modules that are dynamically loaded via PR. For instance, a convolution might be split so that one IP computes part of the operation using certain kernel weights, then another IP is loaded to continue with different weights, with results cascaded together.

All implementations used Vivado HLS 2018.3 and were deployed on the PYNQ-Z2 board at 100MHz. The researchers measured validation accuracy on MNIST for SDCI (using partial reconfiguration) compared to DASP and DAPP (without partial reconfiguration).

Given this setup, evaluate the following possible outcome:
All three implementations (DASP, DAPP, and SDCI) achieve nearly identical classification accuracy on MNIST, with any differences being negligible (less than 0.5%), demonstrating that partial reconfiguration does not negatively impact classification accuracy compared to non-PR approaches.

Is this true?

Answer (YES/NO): NO